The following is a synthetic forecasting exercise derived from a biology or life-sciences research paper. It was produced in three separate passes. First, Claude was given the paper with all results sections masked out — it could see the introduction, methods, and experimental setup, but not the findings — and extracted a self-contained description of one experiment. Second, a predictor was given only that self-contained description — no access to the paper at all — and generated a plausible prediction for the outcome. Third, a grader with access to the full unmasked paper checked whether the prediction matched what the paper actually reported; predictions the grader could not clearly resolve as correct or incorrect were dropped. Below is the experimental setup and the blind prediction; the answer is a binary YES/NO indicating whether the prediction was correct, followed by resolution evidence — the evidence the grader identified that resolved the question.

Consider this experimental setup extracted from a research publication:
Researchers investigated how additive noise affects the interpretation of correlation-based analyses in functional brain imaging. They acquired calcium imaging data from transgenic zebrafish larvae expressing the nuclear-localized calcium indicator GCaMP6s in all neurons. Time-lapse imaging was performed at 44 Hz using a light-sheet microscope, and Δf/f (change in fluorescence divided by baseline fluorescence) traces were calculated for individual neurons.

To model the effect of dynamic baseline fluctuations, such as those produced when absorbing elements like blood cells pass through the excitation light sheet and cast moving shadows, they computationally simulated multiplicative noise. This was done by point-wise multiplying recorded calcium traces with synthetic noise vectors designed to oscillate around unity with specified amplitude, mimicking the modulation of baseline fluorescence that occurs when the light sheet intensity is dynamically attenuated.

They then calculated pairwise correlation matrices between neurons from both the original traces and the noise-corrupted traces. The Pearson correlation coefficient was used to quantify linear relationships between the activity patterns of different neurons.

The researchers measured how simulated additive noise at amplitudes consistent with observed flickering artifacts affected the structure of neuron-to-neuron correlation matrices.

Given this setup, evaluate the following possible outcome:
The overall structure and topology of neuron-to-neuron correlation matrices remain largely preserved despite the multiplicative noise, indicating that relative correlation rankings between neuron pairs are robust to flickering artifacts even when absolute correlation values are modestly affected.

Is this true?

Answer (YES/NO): NO